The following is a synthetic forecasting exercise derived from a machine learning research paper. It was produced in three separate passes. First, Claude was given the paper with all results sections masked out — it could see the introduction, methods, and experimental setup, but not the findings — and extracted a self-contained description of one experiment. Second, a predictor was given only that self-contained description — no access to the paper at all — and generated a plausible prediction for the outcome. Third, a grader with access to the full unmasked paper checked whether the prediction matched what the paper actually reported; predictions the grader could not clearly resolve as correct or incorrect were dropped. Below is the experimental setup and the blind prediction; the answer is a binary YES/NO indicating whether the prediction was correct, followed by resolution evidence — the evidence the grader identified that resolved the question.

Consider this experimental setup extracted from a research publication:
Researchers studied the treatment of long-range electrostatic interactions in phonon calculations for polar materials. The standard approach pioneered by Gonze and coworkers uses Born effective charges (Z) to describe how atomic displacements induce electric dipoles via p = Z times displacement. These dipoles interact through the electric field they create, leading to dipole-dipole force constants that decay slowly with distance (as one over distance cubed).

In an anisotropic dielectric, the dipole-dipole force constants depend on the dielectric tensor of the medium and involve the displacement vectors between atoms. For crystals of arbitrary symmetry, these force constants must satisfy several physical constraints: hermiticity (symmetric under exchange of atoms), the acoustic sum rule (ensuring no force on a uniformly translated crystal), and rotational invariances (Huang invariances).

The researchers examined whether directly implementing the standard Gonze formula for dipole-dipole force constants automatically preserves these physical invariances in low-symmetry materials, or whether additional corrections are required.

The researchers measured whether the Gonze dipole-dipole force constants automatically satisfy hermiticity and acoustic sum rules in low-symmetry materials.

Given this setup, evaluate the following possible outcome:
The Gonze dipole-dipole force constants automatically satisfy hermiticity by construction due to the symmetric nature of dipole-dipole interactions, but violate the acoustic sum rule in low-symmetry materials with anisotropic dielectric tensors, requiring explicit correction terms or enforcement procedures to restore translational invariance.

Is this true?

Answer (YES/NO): NO